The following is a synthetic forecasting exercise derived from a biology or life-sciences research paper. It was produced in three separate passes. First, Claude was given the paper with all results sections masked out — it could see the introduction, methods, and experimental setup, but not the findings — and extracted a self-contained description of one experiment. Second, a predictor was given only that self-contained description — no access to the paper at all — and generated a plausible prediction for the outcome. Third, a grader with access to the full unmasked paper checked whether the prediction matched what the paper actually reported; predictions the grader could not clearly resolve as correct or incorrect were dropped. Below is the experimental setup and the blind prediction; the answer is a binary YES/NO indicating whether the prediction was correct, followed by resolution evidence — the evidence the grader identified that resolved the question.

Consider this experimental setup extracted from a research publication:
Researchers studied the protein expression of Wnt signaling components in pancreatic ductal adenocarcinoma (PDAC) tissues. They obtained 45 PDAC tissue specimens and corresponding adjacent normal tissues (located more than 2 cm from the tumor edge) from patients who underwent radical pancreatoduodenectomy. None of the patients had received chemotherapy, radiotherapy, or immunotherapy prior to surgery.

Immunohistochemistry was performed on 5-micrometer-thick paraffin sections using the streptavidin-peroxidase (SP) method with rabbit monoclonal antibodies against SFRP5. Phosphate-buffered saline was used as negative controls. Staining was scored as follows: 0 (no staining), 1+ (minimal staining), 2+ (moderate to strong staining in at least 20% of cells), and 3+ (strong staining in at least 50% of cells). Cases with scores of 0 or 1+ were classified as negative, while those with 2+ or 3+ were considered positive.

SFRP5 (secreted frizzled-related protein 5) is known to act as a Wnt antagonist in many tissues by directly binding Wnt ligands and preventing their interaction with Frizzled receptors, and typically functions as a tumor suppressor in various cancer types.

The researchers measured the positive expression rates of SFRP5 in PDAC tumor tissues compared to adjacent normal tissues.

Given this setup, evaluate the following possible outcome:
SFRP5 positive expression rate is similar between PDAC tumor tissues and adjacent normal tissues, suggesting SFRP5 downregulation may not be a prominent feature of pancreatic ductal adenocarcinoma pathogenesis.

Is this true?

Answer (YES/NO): NO